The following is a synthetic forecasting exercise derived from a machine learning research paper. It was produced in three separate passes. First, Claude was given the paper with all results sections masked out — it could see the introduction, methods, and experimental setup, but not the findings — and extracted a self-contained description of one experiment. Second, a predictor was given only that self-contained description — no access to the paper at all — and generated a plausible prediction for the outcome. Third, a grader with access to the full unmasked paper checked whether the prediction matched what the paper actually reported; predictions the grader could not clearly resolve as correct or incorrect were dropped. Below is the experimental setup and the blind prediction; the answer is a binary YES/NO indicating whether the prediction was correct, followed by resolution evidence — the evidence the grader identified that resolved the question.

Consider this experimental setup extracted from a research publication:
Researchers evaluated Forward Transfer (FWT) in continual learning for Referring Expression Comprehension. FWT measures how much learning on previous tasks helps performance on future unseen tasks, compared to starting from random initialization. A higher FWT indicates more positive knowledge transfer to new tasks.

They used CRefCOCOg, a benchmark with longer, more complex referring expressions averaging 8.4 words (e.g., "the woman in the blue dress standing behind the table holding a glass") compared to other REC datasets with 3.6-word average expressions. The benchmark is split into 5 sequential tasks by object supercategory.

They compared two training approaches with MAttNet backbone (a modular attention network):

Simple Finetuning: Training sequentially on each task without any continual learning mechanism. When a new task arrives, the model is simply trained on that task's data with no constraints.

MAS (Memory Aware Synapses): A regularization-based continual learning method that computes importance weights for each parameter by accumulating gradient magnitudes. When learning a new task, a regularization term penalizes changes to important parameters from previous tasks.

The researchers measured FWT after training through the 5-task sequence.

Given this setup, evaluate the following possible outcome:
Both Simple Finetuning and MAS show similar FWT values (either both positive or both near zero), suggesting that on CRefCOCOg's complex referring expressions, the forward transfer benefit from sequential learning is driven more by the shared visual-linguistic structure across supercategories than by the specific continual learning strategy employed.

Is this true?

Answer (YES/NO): NO